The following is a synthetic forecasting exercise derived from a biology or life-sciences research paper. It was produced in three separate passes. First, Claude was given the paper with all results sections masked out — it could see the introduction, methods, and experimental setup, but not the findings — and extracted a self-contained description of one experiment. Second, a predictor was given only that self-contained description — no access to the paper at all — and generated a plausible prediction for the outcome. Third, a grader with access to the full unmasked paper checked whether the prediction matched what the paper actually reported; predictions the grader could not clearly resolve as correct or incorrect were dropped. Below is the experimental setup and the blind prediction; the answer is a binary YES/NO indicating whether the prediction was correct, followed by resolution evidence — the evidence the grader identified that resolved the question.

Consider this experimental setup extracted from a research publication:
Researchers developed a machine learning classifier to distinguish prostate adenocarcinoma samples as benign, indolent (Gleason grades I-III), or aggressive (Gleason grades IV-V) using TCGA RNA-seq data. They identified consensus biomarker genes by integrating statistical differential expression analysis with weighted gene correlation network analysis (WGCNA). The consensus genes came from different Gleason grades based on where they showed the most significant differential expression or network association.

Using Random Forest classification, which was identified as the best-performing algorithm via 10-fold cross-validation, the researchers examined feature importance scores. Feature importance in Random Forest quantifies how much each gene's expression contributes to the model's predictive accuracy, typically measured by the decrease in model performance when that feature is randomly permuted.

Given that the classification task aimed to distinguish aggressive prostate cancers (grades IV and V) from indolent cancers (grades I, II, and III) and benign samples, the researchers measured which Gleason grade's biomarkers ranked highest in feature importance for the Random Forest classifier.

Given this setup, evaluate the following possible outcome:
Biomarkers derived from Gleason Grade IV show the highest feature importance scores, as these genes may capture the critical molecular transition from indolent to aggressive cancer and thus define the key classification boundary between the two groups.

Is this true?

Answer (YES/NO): NO